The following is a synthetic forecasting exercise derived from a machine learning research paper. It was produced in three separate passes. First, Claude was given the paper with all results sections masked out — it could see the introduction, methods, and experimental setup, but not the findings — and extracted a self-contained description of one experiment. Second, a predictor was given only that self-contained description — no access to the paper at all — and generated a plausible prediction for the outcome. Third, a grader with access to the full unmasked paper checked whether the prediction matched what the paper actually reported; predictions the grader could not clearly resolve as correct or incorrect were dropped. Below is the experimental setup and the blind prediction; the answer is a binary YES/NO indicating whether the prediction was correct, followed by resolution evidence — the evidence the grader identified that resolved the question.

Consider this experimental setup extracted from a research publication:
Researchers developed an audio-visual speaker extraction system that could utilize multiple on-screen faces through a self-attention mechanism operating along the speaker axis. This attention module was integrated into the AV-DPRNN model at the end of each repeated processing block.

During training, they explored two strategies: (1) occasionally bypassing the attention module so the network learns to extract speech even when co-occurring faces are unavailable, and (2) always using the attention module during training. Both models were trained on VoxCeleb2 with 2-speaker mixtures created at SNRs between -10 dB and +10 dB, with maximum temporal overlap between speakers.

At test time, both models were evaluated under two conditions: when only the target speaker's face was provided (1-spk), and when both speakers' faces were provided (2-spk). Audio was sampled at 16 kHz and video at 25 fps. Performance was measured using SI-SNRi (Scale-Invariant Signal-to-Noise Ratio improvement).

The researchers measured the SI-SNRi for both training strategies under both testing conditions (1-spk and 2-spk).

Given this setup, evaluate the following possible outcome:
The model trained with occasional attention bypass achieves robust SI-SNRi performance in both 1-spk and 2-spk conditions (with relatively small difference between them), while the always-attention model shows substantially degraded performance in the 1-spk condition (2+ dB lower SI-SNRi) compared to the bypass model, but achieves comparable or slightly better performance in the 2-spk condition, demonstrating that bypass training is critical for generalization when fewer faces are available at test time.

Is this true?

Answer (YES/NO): NO